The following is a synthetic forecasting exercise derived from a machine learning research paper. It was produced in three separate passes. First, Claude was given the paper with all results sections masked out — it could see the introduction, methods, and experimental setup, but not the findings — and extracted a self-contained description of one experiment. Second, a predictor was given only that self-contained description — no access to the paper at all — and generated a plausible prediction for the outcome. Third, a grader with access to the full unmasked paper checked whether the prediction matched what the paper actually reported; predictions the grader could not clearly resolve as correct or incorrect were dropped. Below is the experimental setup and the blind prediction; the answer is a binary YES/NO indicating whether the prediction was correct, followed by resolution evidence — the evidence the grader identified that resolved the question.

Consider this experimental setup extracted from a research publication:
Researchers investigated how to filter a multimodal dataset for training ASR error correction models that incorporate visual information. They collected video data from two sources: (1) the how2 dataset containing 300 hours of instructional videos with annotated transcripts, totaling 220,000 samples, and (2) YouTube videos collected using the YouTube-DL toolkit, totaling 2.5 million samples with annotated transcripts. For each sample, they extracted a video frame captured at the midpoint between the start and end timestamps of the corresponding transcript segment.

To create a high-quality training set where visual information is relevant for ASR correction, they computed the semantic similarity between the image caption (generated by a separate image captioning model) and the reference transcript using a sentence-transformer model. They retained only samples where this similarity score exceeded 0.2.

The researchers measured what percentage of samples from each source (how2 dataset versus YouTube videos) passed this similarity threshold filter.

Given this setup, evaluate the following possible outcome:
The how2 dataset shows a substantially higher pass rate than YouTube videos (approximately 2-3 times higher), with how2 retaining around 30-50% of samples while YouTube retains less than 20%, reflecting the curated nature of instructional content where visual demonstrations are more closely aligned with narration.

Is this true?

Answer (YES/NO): NO